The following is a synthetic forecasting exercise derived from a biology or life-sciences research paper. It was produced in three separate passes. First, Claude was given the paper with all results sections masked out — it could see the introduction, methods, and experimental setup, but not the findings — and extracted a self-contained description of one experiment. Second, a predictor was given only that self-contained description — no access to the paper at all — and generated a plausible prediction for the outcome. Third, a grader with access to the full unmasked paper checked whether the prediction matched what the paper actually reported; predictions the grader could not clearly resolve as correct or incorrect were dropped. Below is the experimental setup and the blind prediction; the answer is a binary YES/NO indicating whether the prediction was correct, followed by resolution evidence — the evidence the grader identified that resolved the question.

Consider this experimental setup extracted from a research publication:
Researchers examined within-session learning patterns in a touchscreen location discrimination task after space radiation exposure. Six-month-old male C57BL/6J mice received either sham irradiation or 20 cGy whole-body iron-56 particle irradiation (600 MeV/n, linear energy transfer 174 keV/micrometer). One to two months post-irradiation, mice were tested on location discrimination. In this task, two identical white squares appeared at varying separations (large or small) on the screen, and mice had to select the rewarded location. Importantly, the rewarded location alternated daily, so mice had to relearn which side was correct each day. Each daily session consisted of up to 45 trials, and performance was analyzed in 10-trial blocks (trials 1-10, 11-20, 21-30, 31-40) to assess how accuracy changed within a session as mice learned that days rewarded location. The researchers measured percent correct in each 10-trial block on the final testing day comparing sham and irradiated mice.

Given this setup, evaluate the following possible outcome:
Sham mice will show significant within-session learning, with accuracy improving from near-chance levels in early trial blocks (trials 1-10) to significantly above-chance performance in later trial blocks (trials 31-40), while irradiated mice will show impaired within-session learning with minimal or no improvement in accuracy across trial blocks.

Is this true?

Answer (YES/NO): NO